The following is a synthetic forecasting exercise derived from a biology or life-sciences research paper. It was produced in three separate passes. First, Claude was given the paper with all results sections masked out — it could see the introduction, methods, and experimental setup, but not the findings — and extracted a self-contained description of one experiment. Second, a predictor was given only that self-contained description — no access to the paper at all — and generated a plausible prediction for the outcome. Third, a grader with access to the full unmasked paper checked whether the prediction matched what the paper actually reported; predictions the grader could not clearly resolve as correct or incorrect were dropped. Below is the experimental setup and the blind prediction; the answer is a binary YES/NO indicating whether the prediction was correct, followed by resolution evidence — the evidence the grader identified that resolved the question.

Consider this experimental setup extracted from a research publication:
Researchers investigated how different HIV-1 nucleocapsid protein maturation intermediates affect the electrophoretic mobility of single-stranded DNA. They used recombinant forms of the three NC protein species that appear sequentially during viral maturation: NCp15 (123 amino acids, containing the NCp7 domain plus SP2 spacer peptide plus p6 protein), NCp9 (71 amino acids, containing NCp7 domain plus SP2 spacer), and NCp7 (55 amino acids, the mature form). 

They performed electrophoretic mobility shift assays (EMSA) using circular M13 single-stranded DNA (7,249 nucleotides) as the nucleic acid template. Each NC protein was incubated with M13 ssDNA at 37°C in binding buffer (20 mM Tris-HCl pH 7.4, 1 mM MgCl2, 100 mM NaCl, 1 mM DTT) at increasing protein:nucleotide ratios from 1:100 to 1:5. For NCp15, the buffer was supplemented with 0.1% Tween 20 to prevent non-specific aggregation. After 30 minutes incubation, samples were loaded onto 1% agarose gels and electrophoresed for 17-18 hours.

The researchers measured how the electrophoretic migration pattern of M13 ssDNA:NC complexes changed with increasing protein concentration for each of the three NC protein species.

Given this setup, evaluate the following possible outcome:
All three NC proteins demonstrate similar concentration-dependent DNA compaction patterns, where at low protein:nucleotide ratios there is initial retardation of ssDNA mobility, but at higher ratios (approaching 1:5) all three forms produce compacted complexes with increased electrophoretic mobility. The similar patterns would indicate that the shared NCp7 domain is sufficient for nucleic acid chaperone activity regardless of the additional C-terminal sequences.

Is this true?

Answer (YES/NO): NO